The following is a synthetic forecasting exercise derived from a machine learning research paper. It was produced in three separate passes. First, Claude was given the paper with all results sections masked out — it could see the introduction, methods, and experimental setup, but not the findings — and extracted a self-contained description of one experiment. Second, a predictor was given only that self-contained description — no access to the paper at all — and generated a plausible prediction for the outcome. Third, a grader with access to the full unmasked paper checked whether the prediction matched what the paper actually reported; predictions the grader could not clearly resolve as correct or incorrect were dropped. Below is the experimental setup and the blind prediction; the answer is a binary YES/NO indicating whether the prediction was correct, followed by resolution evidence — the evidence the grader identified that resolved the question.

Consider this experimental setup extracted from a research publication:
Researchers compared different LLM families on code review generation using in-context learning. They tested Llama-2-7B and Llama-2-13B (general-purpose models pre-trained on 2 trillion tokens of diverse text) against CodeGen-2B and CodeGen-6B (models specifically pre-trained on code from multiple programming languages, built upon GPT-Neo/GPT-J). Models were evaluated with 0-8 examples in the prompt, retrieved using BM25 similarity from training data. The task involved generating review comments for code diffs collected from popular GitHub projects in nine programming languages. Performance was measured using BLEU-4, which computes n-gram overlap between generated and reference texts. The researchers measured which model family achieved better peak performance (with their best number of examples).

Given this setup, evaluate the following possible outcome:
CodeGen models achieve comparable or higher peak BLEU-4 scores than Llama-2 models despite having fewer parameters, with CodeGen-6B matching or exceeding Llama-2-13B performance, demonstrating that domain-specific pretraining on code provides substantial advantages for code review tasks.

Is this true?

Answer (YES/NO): NO